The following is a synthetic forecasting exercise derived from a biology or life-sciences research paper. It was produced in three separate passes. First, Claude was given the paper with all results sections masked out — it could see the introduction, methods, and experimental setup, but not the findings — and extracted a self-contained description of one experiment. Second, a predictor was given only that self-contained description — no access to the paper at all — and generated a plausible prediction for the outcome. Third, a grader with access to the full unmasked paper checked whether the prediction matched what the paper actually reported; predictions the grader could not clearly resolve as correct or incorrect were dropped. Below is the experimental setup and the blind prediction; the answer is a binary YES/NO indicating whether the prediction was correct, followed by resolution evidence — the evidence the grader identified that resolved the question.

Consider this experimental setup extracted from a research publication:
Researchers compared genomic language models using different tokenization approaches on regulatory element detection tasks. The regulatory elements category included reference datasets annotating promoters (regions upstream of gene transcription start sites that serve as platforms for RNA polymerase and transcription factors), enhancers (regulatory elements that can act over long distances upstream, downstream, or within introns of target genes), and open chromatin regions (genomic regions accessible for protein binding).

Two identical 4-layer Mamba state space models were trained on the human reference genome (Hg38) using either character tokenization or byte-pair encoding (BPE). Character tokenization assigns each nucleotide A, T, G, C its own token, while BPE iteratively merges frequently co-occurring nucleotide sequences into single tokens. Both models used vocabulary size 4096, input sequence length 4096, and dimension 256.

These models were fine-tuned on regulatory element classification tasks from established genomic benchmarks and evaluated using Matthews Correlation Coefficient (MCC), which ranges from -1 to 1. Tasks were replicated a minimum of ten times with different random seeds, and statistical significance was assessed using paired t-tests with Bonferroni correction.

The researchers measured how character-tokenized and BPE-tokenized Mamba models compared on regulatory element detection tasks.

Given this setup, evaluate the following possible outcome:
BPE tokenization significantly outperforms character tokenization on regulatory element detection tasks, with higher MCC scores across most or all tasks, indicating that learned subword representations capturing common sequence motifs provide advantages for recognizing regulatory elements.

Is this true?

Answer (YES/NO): NO